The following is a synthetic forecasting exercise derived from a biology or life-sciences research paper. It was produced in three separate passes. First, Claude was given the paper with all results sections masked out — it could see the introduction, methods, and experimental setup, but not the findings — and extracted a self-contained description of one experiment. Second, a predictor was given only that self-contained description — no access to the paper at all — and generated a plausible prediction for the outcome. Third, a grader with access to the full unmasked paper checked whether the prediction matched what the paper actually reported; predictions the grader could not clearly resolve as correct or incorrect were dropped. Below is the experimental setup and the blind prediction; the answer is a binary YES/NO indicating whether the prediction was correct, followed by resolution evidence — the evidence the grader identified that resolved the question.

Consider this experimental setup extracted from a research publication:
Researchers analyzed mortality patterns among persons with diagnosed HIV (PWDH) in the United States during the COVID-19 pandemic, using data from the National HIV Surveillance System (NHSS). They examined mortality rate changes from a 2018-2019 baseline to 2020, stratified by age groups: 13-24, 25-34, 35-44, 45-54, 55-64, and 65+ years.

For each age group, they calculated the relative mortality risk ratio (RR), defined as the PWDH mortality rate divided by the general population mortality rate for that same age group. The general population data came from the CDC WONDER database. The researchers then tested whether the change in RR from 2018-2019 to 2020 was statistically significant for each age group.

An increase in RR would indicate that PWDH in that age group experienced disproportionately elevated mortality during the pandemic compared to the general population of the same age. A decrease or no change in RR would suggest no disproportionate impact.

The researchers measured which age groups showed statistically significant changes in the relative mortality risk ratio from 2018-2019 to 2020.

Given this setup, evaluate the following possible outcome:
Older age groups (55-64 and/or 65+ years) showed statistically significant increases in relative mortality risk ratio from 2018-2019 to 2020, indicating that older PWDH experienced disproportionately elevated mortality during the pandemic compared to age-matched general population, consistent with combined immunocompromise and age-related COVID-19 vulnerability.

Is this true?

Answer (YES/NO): NO